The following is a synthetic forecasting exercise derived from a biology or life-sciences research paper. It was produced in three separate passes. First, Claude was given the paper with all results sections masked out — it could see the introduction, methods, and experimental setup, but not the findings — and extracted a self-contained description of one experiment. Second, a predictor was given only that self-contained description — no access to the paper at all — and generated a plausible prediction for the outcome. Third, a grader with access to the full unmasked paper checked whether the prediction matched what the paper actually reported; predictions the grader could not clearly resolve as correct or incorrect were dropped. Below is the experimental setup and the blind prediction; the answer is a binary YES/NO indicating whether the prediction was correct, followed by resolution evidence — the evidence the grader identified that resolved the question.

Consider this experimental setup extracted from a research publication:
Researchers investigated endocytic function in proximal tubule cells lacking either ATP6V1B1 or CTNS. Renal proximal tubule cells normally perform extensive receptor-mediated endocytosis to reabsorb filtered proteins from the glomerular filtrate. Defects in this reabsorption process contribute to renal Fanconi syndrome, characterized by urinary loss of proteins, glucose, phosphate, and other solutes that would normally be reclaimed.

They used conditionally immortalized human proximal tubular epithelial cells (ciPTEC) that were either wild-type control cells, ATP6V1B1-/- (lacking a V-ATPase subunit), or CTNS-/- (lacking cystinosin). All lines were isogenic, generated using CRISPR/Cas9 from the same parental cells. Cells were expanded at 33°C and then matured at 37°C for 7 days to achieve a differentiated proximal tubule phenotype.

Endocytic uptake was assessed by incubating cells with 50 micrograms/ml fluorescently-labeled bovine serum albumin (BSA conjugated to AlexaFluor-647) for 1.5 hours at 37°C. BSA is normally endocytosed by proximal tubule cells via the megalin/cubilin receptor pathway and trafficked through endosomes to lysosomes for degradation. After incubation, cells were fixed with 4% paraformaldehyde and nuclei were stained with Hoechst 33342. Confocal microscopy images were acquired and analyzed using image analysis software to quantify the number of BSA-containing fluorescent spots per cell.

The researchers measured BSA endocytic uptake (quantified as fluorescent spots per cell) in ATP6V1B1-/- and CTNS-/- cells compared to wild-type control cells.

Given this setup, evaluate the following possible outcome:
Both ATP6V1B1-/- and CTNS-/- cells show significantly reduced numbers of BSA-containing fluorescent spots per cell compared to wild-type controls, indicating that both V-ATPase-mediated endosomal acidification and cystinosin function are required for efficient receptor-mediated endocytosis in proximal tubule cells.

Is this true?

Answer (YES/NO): NO